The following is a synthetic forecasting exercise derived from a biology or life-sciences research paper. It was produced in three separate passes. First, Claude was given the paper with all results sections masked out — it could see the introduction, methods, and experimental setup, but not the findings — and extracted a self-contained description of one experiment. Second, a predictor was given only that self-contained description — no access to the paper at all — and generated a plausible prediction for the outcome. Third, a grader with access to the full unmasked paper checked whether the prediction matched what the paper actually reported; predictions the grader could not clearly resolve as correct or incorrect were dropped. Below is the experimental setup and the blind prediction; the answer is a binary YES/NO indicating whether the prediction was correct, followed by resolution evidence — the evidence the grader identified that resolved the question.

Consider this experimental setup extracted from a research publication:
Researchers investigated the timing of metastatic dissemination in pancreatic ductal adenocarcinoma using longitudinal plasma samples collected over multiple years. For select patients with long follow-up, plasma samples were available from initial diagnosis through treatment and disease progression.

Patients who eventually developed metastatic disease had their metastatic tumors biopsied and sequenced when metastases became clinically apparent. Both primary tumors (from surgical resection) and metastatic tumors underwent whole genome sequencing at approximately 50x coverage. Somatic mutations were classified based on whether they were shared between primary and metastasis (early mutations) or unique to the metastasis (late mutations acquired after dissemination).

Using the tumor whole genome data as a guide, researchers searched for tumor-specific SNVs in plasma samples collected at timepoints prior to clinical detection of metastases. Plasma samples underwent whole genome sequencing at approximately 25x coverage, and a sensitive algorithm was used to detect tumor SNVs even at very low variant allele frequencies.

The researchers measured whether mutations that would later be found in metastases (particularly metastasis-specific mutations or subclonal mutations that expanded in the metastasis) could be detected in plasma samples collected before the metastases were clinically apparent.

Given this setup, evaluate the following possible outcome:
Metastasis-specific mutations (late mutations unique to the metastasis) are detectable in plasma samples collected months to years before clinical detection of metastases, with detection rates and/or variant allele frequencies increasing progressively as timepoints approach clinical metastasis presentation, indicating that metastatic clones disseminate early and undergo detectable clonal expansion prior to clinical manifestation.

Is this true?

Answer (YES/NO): YES